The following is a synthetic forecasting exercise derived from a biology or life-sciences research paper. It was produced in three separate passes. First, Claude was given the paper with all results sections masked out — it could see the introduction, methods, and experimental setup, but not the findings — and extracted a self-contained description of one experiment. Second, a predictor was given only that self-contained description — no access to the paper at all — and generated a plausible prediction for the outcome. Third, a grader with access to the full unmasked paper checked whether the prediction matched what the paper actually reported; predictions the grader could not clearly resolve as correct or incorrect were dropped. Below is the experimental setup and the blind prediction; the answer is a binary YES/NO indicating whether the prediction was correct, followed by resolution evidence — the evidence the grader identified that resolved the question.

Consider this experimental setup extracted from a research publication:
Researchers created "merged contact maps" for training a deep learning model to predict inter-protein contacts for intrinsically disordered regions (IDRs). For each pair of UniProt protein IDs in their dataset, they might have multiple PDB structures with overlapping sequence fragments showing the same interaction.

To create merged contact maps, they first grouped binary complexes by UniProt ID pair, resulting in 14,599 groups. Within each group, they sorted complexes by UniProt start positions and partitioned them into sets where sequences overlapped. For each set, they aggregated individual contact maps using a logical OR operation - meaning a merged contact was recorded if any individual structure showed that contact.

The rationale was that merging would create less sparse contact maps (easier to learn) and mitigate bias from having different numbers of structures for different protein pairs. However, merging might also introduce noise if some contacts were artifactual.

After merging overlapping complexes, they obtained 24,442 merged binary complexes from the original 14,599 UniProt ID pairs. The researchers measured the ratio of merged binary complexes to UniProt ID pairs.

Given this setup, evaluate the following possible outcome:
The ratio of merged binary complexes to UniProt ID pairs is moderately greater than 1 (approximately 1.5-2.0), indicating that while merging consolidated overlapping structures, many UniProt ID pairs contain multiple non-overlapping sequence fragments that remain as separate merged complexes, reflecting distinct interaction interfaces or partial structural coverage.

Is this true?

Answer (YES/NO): YES